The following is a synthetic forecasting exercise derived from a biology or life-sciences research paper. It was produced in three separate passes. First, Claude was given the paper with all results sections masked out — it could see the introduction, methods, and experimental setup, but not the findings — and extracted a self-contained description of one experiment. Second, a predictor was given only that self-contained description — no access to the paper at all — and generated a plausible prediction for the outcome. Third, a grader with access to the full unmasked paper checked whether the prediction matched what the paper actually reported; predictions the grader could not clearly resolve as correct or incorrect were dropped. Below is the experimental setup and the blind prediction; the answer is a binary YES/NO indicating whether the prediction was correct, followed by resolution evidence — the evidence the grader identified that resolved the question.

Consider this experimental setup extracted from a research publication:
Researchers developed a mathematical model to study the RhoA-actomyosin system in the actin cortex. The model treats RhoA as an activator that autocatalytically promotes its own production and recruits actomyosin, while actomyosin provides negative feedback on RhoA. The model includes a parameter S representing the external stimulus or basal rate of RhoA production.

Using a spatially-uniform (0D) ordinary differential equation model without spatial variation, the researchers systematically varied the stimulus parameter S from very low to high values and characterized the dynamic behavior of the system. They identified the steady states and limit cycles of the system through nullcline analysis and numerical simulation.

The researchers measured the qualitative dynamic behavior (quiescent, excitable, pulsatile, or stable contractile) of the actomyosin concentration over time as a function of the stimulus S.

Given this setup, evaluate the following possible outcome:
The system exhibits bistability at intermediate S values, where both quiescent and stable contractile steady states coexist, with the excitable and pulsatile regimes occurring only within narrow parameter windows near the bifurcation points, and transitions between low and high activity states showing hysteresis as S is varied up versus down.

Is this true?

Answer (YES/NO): NO